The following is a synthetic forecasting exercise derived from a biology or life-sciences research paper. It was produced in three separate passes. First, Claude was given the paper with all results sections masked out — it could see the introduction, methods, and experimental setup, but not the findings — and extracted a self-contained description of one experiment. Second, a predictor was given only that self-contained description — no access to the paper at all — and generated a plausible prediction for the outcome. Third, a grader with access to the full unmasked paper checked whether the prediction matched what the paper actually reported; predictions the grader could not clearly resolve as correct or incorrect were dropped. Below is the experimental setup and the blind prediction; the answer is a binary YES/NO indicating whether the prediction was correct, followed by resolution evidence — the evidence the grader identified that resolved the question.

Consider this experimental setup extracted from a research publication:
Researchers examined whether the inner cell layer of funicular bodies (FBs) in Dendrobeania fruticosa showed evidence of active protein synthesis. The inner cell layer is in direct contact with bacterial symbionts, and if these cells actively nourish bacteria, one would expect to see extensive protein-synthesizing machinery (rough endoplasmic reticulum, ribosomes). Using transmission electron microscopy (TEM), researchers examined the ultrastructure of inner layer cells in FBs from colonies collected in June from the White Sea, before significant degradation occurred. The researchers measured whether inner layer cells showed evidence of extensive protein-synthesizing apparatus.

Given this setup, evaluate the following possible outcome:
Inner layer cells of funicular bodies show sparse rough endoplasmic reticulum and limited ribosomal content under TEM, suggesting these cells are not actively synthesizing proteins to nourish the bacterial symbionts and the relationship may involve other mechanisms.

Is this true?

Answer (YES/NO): NO